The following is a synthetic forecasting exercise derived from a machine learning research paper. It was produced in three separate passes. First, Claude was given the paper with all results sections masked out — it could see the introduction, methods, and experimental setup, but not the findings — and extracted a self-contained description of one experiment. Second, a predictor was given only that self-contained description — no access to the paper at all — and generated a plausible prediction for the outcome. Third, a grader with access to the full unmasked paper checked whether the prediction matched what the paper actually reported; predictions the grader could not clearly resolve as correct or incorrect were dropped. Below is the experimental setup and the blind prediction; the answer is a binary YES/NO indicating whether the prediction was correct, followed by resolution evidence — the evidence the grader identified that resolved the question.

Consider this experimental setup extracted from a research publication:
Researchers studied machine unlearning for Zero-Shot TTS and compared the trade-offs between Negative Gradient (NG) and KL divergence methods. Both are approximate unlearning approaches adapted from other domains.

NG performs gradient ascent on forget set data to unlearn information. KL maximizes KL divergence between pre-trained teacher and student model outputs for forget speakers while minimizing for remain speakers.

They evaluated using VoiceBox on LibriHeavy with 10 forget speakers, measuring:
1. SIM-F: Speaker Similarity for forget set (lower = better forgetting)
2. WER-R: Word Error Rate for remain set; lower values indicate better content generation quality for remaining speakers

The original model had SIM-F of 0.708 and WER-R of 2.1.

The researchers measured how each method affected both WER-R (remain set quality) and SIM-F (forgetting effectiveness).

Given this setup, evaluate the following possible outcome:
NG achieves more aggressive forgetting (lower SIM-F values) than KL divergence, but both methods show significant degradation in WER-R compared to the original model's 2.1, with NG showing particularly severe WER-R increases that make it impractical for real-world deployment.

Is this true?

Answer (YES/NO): NO